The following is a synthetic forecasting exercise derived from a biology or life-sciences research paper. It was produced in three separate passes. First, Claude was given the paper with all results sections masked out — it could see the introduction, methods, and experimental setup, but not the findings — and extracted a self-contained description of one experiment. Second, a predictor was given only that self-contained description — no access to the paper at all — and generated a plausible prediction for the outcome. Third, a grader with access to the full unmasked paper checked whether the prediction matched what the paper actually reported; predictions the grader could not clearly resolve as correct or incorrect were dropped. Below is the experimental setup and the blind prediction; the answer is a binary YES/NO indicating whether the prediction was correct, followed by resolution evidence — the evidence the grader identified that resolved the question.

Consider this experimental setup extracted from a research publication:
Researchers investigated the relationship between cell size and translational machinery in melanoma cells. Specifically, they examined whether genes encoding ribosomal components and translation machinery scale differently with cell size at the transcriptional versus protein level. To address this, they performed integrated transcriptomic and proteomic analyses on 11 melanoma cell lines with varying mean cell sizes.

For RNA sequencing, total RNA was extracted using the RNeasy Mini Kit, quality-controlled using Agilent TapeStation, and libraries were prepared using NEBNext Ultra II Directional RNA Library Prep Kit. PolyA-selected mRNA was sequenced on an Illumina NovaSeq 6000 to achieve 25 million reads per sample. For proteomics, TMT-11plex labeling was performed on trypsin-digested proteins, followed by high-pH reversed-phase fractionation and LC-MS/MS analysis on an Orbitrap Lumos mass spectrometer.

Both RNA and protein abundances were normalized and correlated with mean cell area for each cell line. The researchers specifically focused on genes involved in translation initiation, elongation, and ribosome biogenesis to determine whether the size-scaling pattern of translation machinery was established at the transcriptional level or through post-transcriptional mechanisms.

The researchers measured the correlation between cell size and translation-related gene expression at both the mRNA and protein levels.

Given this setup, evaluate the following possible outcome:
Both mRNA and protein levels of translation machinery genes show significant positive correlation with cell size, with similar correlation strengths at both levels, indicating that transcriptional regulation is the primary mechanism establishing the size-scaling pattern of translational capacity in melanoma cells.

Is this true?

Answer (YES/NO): NO